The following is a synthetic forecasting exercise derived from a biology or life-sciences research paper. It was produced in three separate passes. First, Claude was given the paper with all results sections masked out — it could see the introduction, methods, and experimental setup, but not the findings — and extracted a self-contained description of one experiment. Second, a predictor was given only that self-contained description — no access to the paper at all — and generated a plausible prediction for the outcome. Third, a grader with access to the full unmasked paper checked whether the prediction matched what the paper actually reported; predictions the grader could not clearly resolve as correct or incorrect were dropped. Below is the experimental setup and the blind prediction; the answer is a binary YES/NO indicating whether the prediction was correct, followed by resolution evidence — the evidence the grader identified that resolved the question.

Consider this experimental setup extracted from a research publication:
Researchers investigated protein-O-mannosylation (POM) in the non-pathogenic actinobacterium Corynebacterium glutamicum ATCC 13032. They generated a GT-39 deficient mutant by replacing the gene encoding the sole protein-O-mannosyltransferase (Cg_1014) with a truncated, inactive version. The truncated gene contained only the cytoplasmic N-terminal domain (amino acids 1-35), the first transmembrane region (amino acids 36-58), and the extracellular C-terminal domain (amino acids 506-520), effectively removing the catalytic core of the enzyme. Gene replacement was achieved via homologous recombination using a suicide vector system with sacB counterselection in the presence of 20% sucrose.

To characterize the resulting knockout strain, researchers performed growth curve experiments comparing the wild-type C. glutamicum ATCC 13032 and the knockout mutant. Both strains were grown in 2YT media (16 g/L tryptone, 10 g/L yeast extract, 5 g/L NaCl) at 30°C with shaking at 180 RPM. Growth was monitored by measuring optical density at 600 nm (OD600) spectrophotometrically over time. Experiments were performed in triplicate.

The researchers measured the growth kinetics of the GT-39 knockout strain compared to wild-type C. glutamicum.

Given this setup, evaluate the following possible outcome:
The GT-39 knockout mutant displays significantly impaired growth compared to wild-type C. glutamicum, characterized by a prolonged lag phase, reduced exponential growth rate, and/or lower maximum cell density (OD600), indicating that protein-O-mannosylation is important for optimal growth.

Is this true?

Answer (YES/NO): NO